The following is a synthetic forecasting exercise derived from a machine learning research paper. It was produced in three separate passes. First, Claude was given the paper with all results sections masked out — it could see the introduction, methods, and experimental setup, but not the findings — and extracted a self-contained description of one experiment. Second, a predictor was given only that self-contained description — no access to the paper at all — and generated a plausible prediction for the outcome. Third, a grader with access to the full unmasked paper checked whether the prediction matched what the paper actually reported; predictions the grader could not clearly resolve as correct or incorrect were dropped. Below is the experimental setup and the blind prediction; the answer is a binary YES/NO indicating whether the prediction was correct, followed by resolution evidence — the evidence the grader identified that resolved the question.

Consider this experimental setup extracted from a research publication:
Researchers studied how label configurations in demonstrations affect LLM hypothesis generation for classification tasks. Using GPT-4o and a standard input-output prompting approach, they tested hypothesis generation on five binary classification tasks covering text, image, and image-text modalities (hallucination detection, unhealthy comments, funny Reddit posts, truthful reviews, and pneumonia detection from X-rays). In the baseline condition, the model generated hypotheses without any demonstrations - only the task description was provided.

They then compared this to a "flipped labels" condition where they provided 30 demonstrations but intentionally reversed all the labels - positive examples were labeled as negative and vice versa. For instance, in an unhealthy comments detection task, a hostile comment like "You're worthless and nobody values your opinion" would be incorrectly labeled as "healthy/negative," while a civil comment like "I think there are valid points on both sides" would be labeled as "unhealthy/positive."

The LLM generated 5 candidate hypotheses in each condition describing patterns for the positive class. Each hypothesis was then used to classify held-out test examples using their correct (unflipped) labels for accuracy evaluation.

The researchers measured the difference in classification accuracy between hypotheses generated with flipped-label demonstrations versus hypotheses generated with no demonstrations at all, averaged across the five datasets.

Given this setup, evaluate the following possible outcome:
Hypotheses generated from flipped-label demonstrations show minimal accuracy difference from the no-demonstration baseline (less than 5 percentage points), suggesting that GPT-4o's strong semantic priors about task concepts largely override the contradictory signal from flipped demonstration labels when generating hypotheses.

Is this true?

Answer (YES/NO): YES